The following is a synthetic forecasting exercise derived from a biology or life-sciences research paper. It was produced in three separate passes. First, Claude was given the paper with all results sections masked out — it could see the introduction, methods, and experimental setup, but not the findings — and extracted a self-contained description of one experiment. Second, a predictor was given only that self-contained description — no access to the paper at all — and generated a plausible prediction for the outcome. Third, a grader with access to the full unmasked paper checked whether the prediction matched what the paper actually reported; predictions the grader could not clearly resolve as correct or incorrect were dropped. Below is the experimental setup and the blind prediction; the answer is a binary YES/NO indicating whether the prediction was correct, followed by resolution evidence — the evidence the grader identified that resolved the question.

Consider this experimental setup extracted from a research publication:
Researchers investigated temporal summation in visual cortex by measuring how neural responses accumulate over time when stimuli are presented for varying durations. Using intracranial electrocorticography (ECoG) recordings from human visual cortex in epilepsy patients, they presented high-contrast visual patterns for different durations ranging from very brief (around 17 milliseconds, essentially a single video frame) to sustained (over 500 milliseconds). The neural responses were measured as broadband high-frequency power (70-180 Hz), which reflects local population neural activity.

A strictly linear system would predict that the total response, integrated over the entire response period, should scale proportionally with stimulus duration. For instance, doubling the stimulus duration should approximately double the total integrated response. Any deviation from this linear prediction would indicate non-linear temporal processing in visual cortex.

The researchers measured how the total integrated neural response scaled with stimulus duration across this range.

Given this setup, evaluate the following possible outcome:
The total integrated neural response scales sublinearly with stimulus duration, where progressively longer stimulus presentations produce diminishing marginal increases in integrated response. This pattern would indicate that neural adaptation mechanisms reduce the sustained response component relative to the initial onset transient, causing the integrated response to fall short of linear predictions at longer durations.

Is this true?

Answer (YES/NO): YES